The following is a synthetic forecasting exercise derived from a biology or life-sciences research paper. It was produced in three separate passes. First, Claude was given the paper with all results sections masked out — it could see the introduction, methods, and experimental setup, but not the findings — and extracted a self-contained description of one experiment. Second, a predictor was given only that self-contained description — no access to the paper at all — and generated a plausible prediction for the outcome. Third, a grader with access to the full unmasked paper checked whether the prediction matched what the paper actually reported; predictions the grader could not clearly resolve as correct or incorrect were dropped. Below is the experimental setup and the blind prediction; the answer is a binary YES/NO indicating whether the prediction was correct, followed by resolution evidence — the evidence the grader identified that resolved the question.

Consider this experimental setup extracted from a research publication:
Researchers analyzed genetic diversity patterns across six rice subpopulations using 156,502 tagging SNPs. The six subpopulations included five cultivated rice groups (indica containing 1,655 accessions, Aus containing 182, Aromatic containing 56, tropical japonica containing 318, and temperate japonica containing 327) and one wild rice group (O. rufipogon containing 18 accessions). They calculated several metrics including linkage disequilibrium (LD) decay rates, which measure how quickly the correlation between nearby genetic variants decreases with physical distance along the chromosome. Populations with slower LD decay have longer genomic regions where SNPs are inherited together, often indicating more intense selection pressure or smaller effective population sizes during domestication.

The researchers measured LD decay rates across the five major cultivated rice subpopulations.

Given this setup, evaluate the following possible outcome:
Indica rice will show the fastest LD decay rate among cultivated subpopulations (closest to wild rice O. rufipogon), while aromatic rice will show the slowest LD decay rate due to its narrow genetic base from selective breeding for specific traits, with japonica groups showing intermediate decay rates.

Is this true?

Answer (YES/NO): NO